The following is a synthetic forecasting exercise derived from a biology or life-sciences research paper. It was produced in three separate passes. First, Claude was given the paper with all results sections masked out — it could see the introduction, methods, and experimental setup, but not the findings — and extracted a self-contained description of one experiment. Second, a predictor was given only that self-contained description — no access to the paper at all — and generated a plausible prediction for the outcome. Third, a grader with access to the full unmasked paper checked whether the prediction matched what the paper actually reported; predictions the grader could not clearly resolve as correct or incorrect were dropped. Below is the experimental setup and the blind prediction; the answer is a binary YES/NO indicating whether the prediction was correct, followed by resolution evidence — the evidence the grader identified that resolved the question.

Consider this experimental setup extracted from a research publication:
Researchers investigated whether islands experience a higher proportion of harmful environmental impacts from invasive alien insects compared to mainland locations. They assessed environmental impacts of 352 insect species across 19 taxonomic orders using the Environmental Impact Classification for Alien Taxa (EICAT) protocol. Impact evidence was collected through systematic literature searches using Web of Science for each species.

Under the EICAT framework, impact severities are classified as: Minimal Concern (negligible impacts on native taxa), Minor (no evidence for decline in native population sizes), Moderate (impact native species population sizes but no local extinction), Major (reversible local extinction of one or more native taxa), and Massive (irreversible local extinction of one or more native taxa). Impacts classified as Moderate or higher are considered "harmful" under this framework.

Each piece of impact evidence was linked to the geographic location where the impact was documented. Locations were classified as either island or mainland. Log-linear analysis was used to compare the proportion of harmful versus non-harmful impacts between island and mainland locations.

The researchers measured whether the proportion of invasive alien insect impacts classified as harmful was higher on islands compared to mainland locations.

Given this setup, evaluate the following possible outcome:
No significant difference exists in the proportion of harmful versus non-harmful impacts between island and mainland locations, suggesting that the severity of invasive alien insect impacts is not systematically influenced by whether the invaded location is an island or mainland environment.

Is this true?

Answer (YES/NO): YES